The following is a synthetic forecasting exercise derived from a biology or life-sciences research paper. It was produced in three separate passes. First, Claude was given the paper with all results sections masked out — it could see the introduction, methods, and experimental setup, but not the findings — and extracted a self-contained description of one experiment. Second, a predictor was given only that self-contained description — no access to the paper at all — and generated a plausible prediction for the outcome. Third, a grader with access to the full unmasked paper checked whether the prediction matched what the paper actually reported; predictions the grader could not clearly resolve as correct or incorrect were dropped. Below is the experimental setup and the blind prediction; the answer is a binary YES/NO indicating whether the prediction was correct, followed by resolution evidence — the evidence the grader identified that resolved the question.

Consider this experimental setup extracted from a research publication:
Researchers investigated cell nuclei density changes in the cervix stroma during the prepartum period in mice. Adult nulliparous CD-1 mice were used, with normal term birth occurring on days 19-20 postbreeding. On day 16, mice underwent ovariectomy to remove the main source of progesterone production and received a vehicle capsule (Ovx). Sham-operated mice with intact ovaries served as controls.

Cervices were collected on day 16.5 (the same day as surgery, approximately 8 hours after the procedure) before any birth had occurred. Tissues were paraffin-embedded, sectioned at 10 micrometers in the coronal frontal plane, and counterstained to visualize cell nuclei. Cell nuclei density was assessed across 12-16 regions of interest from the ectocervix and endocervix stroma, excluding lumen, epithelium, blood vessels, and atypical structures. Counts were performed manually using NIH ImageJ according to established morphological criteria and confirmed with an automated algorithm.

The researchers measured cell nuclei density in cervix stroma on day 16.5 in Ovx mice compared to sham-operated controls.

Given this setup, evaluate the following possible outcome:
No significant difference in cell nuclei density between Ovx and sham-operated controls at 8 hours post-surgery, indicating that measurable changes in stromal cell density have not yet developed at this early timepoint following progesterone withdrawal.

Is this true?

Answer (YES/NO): NO